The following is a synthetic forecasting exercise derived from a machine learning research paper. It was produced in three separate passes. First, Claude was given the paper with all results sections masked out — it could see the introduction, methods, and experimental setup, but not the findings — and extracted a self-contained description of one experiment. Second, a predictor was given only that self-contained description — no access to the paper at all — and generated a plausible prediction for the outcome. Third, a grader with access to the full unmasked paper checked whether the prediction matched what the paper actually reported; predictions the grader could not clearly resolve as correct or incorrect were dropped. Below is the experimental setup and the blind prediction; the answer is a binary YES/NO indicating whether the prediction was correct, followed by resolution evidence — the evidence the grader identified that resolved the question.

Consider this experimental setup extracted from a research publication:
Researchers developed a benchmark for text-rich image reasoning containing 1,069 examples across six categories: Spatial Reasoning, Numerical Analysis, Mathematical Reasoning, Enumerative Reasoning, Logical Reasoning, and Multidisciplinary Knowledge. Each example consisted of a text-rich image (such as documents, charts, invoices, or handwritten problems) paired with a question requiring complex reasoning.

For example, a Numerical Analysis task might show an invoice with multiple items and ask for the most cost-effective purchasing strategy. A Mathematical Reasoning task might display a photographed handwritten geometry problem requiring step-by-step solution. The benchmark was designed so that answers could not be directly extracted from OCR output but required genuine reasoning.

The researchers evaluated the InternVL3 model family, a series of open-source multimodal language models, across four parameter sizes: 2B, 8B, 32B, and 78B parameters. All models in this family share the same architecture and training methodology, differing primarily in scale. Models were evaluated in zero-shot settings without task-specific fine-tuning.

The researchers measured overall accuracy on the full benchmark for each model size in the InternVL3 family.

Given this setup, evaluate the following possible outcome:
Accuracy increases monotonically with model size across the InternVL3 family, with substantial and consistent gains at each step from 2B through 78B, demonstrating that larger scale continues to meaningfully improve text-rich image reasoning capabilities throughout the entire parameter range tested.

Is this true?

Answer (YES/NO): NO